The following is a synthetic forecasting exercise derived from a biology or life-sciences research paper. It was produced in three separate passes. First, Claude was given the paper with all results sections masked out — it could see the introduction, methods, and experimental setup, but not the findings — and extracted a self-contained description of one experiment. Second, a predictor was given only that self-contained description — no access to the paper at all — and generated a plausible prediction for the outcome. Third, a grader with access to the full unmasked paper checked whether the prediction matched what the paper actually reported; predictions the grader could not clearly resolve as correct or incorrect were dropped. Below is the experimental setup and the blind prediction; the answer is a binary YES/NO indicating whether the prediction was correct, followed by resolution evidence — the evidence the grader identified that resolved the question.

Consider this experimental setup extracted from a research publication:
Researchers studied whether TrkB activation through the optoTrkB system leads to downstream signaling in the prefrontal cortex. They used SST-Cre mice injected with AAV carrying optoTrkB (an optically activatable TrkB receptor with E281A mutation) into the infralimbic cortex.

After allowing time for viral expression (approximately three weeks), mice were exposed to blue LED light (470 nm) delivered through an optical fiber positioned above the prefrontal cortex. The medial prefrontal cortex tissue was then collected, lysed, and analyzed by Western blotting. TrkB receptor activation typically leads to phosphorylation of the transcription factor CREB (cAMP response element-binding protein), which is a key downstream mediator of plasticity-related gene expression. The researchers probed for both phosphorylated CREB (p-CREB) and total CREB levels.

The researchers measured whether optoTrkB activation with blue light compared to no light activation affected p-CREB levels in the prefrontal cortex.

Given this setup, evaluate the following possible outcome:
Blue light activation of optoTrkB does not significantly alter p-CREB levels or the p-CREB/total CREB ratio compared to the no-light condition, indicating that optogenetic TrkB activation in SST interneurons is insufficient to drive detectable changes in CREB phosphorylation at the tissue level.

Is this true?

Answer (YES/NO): NO